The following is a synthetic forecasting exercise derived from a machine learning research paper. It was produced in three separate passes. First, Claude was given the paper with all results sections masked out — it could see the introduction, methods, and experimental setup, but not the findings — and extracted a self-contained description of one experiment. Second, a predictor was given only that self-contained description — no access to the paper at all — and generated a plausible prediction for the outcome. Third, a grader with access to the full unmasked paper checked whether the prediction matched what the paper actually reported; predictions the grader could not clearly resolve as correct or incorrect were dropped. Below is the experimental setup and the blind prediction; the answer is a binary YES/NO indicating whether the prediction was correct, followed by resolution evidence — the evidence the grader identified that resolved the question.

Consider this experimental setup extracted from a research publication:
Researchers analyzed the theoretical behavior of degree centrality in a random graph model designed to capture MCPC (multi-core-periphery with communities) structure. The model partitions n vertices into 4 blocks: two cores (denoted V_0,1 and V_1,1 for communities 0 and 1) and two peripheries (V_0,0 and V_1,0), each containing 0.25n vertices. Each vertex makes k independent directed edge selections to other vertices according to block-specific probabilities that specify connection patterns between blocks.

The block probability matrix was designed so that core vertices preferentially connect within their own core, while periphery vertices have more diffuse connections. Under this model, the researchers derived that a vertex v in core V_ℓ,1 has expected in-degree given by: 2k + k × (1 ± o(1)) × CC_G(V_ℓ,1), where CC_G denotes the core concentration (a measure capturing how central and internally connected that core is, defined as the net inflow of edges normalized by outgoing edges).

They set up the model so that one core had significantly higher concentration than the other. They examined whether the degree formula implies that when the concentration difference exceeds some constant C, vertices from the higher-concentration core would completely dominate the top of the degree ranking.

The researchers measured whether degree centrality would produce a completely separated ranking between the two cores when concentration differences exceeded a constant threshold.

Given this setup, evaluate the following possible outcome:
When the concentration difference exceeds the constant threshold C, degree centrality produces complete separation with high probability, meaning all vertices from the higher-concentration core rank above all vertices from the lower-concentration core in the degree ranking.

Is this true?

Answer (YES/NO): YES